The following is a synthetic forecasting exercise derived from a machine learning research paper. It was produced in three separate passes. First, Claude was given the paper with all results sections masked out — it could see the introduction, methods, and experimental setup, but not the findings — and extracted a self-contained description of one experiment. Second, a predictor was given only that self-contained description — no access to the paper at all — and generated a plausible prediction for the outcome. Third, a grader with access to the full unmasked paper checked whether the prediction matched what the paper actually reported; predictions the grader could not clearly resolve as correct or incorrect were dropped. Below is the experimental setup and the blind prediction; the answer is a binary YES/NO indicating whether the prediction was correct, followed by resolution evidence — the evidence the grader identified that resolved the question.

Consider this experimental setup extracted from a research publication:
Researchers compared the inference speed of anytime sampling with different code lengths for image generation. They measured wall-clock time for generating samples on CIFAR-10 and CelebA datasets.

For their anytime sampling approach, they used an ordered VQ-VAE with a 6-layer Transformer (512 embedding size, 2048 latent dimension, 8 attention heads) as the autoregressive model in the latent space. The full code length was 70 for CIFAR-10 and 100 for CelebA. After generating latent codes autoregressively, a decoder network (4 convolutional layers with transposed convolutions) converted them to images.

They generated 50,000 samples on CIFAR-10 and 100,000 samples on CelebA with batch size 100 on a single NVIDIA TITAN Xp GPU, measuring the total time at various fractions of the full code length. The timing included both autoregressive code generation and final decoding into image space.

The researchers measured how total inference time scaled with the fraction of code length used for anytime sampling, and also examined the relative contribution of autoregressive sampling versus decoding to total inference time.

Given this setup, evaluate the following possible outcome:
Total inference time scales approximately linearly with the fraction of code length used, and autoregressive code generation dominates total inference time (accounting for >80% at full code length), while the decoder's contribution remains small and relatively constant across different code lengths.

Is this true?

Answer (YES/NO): YES